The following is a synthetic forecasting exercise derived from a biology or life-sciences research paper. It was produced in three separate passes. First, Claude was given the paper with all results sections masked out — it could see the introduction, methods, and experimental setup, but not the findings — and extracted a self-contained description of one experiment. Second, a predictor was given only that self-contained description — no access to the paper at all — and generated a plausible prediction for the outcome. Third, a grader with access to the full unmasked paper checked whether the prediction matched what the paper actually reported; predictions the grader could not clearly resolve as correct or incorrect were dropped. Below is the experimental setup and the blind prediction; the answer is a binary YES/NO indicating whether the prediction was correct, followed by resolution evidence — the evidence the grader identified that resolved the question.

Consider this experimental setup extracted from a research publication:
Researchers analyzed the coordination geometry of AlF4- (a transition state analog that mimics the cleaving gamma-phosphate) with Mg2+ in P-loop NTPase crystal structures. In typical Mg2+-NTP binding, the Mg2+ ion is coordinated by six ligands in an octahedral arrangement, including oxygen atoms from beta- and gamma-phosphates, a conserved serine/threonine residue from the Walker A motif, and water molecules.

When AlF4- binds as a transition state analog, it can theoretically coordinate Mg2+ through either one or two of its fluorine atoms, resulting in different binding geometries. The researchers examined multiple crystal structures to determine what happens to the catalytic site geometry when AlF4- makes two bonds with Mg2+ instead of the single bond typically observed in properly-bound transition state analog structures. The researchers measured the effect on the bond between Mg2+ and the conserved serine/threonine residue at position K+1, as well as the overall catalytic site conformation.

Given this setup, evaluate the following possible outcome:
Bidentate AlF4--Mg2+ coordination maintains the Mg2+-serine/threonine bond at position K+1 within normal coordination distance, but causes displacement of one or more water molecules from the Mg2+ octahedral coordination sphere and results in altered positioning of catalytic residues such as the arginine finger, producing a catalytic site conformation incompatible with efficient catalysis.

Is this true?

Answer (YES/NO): NO